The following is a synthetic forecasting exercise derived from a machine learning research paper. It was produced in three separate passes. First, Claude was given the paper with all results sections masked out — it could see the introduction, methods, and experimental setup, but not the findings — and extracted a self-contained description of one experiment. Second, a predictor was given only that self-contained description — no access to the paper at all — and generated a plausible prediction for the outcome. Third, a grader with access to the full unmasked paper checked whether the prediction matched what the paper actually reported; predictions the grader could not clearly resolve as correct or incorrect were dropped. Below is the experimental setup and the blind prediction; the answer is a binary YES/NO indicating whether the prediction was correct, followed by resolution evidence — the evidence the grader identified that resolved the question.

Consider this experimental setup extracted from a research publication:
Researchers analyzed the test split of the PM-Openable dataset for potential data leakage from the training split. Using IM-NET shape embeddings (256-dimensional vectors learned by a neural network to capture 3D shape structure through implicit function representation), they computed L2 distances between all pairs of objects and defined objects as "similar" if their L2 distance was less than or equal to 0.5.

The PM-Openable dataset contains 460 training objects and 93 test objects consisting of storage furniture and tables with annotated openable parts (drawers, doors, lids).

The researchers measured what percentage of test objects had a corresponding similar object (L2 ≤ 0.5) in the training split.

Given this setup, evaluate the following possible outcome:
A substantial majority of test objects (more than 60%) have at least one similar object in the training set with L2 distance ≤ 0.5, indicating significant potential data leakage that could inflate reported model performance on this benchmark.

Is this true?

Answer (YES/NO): NO